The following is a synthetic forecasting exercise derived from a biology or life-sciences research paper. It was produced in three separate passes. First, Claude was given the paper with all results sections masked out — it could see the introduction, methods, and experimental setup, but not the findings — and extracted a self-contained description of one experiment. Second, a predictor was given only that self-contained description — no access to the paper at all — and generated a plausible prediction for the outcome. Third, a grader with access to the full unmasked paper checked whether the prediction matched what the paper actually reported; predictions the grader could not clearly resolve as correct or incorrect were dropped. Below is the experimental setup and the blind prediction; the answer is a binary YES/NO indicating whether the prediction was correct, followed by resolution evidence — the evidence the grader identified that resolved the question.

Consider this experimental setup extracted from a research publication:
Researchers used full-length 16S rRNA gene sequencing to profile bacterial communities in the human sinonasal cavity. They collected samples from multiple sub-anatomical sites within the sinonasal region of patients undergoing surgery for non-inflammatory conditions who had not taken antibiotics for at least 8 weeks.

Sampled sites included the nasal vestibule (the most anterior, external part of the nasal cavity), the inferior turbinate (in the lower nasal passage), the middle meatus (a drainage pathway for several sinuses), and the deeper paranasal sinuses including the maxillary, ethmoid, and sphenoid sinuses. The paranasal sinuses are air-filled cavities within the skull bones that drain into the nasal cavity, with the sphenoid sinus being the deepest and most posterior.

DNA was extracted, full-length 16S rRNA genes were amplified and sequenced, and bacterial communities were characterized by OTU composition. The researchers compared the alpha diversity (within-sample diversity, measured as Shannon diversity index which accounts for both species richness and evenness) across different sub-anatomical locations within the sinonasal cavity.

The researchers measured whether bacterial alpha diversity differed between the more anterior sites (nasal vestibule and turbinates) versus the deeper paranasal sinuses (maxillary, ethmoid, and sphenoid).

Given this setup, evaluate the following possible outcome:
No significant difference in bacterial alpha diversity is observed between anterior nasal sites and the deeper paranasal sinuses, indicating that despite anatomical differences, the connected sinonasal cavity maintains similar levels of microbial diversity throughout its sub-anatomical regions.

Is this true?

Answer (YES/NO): NO